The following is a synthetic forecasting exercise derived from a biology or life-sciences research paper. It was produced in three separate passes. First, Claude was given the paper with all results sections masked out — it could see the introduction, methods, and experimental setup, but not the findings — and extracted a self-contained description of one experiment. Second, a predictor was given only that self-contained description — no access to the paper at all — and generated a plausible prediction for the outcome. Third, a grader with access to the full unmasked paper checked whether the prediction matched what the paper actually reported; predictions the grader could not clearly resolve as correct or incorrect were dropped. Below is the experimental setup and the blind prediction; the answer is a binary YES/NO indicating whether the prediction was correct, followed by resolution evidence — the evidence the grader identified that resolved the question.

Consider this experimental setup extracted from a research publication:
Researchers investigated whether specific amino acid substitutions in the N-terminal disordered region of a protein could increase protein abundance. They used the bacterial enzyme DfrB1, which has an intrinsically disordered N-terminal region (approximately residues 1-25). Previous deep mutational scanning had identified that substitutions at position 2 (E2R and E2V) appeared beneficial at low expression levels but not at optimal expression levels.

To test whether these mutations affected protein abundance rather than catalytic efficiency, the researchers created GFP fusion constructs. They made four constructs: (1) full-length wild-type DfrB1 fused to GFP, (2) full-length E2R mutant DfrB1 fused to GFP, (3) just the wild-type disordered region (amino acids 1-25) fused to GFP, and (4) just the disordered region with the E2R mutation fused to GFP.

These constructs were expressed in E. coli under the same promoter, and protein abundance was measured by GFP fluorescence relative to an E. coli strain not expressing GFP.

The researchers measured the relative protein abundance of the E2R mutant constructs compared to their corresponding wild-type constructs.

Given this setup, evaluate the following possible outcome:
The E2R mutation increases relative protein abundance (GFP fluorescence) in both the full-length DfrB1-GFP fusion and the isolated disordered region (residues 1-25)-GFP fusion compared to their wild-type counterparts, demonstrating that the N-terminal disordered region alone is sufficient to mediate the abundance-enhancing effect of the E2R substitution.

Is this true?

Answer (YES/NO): YES